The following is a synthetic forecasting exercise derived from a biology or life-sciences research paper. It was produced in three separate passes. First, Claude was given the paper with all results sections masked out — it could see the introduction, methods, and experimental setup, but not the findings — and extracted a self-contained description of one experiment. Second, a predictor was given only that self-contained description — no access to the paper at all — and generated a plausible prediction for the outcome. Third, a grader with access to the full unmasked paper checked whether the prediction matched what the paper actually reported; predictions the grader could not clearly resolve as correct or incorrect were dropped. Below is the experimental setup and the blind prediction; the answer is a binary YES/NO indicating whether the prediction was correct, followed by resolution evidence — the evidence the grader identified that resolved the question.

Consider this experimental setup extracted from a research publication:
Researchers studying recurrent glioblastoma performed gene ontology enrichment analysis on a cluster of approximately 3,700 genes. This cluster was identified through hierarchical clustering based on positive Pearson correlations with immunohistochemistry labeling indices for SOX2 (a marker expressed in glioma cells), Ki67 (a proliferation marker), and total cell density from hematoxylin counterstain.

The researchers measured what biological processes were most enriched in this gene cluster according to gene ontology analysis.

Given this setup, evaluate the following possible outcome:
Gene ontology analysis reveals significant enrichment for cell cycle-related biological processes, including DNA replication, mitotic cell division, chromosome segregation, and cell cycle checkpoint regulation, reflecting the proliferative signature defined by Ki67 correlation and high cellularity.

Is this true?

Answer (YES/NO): YES